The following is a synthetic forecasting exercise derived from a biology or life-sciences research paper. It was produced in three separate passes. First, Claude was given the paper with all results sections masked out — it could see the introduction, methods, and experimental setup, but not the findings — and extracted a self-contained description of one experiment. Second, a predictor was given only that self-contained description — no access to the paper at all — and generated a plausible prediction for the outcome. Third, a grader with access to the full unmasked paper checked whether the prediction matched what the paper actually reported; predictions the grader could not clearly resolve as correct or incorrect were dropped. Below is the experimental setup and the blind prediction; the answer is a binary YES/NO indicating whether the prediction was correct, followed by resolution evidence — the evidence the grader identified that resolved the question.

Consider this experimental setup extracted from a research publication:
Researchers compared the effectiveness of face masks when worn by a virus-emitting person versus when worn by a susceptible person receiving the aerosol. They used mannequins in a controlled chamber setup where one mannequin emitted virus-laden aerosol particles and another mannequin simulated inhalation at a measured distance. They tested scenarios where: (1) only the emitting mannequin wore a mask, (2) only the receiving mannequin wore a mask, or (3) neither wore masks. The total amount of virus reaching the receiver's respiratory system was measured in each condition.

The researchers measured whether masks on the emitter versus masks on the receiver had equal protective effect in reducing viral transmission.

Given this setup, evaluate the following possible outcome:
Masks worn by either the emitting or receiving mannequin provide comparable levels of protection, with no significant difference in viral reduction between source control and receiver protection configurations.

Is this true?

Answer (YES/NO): NO